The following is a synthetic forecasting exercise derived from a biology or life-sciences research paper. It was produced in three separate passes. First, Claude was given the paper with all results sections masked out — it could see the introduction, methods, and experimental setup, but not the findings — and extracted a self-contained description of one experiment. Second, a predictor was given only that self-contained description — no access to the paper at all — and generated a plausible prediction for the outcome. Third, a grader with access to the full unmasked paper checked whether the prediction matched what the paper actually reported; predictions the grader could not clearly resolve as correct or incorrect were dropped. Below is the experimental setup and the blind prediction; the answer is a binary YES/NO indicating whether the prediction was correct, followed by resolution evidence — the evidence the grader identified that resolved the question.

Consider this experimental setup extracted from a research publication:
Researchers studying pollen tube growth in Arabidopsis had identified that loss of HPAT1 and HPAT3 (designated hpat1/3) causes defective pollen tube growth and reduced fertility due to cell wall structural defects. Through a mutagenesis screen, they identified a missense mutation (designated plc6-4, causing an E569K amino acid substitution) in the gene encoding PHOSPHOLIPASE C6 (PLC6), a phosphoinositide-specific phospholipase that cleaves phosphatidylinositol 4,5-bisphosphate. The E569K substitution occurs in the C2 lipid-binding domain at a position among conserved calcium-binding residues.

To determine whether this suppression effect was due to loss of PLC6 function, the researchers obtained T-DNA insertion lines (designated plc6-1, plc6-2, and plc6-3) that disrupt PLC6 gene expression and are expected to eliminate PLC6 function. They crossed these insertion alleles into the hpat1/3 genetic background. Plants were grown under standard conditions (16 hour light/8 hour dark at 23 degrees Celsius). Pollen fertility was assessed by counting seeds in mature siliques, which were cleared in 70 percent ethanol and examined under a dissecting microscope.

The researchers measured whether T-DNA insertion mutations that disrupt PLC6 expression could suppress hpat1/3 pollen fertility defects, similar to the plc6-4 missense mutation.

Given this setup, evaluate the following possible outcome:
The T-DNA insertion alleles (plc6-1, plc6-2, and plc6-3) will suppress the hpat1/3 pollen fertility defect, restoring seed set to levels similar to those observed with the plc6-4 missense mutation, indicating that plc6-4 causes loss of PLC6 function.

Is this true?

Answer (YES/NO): NO